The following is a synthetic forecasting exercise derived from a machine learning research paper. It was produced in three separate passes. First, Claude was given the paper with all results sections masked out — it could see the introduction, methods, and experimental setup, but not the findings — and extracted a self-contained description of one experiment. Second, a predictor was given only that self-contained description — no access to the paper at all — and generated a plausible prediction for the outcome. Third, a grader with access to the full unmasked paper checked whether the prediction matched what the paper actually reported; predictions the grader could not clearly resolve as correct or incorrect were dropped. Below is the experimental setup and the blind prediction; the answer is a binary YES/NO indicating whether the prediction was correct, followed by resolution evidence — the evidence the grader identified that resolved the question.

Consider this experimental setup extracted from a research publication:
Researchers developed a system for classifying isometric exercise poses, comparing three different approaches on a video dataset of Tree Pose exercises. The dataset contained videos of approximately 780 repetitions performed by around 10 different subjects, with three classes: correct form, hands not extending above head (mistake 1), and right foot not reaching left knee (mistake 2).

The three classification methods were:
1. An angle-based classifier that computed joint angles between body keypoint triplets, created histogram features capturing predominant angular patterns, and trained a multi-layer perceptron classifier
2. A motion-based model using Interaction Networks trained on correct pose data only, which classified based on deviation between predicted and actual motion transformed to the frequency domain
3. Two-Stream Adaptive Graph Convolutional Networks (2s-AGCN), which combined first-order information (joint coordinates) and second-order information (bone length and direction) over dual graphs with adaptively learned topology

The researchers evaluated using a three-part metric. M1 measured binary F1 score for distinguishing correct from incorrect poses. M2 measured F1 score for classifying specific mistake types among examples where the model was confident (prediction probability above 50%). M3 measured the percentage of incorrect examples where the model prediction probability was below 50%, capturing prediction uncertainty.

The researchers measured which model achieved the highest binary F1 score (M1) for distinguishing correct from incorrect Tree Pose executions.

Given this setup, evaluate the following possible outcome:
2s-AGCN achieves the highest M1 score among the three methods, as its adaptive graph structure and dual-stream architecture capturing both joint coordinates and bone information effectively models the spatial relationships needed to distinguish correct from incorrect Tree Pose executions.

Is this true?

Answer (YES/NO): NO